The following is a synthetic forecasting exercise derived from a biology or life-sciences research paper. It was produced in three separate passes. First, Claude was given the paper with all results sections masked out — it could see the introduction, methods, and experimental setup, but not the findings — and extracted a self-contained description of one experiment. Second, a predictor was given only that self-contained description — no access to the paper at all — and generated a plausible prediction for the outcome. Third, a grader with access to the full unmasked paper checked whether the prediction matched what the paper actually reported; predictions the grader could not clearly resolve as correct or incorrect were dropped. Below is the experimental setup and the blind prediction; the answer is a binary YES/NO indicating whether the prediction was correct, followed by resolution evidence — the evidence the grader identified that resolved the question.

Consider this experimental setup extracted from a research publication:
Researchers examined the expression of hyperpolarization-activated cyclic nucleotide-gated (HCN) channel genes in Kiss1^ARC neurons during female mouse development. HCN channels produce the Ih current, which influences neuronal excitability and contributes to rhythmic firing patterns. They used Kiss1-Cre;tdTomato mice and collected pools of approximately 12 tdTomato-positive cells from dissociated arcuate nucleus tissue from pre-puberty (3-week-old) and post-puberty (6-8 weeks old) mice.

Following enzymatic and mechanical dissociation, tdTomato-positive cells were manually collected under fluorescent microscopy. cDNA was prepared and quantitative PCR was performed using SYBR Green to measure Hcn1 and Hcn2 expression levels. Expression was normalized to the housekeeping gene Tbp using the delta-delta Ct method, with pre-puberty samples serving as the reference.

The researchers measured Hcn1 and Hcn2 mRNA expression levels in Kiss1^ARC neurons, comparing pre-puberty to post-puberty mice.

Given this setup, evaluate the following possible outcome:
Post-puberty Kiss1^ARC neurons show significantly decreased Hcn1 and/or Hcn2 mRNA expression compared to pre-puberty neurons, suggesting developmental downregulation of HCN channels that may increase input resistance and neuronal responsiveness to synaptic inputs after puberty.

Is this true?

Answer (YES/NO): NO